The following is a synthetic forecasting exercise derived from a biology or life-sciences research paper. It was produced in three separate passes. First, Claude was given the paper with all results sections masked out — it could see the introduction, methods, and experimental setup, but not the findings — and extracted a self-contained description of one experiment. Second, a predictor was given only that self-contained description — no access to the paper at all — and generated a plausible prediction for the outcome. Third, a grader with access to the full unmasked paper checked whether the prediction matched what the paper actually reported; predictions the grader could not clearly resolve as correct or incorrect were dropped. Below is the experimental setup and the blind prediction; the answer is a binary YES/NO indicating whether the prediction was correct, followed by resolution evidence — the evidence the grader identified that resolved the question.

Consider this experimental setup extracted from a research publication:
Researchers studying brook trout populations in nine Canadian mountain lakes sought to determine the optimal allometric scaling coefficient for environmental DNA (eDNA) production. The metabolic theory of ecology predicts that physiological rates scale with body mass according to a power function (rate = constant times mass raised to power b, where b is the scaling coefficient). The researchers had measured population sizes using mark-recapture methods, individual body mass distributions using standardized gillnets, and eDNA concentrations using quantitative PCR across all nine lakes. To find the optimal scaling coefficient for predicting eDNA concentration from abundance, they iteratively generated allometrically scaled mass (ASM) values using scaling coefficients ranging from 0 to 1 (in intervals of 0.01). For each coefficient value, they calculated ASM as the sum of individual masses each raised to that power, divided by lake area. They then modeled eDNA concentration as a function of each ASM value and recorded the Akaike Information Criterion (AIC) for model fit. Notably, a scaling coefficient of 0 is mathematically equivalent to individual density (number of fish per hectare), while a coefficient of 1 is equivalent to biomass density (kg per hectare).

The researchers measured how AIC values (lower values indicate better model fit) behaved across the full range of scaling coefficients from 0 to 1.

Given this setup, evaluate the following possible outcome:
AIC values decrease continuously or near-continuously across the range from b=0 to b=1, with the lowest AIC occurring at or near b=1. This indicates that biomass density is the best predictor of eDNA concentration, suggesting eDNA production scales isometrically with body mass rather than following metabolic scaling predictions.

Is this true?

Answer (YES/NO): NO